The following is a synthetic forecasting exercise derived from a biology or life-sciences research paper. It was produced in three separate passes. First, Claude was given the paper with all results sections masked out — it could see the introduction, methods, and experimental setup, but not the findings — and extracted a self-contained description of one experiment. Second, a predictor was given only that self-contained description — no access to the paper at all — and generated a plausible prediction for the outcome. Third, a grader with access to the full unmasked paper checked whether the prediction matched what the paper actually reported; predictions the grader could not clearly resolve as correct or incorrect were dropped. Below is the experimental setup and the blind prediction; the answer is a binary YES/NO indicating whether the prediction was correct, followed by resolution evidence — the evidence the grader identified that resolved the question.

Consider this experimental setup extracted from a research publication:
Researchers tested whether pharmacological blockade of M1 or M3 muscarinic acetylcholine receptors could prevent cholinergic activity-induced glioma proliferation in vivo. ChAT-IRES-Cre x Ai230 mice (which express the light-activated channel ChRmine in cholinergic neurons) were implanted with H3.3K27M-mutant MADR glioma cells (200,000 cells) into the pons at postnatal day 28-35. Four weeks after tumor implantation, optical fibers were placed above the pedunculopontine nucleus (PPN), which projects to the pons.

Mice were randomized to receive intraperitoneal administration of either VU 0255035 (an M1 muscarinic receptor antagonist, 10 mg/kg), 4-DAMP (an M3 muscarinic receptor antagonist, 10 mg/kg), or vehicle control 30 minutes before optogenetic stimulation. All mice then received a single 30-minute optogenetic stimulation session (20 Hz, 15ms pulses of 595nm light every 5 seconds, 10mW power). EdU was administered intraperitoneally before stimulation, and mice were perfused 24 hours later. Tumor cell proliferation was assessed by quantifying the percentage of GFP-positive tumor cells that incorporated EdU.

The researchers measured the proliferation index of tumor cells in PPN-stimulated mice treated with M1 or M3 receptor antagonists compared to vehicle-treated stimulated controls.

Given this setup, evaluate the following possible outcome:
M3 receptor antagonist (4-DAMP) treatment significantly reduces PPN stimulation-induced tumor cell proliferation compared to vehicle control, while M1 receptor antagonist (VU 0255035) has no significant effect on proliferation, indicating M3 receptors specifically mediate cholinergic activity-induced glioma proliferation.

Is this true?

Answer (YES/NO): NO